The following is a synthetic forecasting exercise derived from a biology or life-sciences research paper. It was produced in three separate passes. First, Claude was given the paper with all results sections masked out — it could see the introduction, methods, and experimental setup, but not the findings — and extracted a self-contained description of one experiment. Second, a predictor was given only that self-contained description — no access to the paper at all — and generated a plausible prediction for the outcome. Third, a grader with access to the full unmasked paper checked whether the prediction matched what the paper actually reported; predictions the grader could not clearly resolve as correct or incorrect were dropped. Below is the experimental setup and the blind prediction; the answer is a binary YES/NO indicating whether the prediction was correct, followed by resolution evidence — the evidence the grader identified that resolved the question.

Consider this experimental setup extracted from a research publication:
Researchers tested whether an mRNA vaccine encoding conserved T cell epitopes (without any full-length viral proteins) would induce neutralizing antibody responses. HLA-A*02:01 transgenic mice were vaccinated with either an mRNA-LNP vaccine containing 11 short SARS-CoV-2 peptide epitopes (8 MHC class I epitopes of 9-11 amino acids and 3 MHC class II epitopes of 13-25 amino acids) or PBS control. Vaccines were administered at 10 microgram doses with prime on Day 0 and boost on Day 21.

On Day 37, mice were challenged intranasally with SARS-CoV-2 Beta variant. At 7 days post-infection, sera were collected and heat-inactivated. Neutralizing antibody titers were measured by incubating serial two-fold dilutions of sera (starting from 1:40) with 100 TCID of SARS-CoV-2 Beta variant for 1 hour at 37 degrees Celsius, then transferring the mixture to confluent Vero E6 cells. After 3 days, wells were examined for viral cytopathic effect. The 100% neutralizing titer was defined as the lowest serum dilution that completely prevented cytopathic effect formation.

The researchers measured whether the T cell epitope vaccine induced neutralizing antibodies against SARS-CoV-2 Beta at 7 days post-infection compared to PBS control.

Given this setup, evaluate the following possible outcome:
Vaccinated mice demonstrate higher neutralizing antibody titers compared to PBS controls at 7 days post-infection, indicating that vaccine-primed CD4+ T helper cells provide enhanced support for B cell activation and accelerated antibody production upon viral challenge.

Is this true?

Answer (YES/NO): NO